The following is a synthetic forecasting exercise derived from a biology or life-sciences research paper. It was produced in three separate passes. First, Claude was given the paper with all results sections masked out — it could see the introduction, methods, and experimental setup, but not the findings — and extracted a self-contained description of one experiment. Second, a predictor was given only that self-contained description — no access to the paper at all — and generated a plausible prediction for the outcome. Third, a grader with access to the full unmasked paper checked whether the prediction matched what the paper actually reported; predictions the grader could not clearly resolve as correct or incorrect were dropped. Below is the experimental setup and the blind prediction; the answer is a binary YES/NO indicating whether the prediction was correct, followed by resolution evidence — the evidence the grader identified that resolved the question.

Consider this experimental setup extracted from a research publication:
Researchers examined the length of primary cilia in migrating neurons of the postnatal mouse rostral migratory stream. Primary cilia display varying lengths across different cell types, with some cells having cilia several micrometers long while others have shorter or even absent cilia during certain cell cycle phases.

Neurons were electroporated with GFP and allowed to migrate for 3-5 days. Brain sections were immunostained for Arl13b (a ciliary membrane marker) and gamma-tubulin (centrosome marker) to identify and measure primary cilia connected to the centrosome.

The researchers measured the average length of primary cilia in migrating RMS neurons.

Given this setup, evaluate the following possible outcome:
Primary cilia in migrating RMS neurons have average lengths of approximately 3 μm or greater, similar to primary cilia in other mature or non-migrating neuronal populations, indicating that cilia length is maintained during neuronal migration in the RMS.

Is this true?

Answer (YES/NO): NO